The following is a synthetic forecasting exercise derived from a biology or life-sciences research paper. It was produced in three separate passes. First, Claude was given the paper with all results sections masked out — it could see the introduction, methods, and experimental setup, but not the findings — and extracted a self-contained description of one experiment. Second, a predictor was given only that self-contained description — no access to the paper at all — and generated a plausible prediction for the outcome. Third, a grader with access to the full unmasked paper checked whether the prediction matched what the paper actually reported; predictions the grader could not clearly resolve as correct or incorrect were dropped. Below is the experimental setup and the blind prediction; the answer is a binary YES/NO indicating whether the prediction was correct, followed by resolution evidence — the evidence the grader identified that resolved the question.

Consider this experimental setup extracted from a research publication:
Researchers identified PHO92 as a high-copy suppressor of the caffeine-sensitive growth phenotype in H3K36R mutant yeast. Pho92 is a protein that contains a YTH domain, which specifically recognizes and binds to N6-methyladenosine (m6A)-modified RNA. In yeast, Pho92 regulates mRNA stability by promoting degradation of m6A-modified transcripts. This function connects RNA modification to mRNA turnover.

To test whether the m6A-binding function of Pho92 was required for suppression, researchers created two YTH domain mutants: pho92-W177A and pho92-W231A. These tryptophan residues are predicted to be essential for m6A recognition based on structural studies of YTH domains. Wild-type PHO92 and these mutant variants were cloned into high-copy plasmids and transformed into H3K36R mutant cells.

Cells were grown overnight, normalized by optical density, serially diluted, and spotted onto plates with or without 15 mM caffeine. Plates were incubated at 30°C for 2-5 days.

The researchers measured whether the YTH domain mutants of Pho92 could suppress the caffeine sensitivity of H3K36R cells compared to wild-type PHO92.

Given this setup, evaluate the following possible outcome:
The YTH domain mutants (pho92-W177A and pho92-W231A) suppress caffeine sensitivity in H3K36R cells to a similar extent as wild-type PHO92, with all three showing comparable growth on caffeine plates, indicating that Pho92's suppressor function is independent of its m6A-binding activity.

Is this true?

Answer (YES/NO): YES